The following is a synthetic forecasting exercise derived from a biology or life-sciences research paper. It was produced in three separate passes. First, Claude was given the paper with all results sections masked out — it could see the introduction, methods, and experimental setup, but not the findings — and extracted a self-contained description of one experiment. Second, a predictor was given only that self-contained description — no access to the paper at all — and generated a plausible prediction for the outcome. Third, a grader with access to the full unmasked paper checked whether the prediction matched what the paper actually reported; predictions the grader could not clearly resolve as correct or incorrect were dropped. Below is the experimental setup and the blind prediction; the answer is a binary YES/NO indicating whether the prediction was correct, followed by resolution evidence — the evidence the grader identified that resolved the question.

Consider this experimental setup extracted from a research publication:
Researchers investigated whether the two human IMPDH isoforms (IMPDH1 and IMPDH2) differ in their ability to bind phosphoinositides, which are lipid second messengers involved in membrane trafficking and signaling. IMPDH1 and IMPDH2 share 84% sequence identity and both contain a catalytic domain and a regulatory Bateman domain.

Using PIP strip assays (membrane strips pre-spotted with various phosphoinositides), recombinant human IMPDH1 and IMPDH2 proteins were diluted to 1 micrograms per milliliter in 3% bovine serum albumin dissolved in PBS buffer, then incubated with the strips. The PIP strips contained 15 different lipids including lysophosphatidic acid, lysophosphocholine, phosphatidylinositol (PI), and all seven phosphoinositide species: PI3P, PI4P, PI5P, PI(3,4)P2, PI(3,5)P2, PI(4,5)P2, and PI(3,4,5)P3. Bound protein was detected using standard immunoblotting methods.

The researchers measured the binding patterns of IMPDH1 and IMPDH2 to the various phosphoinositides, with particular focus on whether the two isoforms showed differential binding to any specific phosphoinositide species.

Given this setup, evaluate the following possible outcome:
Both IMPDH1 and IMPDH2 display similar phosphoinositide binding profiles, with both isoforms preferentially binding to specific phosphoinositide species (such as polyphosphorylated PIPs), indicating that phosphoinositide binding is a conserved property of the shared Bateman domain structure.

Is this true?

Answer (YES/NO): NO